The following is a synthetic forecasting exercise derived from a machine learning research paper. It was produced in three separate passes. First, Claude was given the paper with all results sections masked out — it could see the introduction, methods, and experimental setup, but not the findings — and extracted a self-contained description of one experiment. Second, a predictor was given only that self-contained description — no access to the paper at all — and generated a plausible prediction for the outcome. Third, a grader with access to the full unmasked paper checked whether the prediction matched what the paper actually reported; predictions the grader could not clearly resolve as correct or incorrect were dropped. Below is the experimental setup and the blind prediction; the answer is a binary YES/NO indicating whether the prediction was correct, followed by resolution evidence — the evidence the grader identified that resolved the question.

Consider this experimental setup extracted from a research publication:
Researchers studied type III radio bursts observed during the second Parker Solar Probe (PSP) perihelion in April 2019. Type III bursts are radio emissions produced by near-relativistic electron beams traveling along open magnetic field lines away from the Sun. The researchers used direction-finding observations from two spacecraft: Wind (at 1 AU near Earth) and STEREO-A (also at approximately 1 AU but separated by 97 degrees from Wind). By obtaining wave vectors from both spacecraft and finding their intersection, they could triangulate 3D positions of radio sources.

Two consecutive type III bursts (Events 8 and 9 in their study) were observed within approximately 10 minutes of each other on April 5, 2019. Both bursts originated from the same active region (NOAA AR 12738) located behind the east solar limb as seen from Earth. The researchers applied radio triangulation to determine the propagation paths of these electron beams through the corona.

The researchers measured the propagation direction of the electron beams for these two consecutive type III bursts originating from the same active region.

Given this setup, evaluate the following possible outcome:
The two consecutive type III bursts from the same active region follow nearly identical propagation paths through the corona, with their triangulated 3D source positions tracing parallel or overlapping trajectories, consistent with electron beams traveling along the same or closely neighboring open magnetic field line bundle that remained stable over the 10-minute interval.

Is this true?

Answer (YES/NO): NO